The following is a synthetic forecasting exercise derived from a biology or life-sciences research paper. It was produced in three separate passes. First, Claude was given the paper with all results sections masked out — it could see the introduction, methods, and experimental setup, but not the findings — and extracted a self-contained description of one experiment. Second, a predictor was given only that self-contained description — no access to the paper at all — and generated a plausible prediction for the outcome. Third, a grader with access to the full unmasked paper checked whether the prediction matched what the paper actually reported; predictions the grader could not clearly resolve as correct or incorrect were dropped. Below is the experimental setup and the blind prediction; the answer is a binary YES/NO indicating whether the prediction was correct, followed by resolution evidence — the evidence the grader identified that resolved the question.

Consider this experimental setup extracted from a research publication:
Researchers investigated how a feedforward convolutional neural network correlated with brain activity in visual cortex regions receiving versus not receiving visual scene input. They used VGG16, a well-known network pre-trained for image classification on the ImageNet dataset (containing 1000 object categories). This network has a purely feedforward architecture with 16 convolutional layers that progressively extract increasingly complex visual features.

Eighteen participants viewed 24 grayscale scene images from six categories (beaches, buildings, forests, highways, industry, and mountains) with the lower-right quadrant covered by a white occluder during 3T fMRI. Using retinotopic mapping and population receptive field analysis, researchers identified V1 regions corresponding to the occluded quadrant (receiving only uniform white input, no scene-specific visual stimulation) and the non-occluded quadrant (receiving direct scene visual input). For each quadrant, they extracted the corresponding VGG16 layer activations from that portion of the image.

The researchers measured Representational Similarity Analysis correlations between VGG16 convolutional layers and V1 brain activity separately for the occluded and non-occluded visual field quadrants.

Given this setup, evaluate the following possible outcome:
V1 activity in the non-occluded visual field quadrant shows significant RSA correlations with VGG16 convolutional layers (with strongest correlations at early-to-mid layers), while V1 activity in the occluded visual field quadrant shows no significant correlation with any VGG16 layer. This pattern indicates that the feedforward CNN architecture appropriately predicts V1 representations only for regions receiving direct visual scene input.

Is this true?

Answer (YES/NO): NO